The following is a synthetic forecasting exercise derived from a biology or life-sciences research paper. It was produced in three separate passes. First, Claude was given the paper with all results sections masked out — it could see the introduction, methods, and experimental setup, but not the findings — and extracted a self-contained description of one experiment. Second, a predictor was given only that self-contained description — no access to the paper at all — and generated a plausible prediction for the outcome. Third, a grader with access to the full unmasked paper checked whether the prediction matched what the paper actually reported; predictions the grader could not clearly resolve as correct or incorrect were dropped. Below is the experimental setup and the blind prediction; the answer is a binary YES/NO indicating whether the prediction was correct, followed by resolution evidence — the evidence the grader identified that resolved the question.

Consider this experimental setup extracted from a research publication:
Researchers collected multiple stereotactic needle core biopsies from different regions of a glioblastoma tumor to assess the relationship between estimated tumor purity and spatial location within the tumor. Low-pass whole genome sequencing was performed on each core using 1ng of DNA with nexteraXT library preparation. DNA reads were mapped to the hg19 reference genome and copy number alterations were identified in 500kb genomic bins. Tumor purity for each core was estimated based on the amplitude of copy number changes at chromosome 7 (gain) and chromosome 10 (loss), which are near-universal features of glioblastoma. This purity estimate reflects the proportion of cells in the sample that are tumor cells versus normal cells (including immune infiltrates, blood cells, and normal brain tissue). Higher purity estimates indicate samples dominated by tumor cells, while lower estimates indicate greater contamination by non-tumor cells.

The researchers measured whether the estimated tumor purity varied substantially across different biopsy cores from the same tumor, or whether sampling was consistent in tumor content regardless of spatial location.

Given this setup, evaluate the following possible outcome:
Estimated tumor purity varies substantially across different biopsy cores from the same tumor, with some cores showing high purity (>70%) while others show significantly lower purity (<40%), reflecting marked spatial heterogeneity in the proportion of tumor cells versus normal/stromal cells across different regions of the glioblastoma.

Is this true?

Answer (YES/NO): YES